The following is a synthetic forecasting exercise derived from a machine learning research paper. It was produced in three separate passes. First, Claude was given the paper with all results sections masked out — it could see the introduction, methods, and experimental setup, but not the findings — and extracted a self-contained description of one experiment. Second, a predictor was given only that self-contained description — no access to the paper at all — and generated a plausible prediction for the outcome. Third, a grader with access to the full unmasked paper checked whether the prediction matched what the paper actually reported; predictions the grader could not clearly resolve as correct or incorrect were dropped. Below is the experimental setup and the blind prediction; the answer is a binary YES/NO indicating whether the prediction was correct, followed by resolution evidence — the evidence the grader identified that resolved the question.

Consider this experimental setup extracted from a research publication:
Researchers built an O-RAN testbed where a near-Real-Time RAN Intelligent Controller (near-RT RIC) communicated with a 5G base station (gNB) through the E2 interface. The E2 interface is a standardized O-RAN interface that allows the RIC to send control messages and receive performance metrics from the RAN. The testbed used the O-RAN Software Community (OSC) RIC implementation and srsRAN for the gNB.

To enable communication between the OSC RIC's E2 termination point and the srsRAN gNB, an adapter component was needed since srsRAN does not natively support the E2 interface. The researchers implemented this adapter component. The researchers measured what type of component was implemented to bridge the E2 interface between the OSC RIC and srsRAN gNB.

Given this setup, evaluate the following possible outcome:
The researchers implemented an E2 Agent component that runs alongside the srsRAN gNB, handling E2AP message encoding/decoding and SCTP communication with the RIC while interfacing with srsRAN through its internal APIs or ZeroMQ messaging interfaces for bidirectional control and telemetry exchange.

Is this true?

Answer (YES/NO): NO